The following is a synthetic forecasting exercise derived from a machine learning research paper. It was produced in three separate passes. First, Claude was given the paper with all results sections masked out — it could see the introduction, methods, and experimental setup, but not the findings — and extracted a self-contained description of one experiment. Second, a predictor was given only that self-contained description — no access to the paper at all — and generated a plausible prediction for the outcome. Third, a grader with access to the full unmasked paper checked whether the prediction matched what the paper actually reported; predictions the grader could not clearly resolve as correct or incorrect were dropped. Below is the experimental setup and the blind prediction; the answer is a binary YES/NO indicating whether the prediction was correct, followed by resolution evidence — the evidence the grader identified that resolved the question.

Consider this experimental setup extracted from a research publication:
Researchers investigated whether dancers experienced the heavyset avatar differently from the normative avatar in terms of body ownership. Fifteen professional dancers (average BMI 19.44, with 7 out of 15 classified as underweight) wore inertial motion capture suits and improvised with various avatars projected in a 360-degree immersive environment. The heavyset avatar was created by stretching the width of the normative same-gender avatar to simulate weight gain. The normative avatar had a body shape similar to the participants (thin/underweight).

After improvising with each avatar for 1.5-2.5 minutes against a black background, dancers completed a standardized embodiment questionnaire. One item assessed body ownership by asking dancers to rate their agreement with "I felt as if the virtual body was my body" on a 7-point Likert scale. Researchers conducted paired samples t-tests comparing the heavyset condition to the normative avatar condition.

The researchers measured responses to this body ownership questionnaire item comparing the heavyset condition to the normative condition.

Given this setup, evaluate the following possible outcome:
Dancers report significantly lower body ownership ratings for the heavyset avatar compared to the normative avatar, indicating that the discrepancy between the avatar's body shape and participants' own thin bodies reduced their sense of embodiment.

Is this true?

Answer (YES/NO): NO